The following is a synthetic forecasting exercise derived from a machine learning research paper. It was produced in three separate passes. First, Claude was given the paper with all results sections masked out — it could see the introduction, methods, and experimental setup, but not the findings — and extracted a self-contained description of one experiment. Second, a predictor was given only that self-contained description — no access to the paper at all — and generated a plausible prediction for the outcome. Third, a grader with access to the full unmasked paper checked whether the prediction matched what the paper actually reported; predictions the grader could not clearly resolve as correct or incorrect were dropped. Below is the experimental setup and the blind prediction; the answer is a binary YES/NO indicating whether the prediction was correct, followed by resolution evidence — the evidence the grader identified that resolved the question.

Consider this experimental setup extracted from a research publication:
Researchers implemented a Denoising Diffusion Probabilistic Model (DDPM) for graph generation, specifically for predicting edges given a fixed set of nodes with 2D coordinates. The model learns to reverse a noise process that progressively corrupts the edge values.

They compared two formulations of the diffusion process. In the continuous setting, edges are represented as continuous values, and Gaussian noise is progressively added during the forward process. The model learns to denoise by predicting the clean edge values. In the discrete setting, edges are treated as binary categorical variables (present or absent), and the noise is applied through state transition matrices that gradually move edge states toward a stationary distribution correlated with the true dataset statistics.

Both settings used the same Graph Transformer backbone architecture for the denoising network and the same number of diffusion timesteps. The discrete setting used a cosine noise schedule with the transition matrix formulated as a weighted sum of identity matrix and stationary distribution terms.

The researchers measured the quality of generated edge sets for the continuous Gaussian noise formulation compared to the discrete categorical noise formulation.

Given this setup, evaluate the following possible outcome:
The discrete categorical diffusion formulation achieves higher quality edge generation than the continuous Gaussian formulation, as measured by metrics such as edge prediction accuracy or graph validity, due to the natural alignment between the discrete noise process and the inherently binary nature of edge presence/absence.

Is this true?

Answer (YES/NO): YES